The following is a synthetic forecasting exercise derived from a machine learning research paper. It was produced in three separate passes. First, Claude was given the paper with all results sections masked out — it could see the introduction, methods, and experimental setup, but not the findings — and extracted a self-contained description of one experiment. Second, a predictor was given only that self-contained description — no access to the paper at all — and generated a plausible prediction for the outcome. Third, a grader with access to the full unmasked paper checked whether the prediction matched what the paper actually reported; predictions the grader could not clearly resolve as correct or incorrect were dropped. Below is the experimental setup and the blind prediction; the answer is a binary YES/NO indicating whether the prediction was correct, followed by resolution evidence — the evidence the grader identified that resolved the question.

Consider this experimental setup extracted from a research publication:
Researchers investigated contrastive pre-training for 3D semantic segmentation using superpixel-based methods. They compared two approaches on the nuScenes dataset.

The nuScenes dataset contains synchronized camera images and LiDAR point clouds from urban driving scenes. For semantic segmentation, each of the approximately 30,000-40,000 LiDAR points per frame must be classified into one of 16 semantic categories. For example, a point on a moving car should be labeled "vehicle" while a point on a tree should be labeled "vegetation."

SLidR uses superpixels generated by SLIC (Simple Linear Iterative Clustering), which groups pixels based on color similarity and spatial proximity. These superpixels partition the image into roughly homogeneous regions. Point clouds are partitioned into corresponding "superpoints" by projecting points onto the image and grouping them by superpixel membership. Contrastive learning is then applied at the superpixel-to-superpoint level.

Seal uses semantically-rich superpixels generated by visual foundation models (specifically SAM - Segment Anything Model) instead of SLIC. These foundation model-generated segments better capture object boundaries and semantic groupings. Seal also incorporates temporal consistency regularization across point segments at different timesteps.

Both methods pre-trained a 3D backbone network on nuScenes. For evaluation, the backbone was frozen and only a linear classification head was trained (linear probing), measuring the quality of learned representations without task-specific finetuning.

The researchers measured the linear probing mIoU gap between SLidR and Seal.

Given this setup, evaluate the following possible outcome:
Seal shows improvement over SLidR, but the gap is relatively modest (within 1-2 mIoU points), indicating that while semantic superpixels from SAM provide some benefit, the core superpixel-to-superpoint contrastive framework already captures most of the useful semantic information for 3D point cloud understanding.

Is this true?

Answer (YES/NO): NO